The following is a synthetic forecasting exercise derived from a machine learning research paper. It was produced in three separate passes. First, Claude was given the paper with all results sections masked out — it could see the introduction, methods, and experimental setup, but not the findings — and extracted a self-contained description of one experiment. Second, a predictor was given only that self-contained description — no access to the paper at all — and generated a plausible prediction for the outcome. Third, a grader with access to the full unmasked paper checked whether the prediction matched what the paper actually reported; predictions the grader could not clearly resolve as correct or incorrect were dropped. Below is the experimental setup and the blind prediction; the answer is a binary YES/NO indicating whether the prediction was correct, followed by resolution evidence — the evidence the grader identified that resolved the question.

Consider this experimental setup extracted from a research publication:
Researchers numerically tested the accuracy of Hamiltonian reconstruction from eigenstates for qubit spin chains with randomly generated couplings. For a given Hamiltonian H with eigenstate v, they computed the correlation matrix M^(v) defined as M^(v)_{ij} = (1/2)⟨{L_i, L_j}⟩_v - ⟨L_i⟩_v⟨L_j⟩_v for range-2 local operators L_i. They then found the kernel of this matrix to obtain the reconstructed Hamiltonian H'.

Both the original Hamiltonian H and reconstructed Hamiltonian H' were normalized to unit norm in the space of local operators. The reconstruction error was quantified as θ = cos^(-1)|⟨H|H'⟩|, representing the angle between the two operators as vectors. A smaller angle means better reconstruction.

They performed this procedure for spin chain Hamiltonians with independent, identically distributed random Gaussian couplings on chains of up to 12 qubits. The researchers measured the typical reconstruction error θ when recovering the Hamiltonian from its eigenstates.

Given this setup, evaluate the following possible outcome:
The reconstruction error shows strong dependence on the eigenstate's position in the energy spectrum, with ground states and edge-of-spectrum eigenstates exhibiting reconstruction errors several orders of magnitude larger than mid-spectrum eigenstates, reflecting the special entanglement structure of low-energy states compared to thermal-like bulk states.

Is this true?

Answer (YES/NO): NO